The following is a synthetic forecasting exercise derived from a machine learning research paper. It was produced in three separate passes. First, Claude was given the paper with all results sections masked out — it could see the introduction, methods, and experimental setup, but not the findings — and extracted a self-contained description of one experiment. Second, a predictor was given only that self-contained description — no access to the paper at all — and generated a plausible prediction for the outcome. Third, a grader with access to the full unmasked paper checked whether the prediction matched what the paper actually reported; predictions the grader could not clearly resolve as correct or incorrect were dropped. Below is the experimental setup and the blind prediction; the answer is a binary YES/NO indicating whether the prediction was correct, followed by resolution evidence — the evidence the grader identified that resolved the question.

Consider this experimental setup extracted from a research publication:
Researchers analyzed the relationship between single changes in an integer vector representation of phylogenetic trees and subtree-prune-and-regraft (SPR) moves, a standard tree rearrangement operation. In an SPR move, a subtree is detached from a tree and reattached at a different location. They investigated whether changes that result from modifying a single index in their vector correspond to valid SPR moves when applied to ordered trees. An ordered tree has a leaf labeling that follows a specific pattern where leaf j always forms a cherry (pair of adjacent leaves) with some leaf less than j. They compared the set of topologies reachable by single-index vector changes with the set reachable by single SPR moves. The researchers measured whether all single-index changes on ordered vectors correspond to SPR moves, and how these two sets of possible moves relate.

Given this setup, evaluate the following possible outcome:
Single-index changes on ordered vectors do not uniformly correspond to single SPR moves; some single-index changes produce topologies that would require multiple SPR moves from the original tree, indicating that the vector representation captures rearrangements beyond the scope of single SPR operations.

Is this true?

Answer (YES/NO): NO